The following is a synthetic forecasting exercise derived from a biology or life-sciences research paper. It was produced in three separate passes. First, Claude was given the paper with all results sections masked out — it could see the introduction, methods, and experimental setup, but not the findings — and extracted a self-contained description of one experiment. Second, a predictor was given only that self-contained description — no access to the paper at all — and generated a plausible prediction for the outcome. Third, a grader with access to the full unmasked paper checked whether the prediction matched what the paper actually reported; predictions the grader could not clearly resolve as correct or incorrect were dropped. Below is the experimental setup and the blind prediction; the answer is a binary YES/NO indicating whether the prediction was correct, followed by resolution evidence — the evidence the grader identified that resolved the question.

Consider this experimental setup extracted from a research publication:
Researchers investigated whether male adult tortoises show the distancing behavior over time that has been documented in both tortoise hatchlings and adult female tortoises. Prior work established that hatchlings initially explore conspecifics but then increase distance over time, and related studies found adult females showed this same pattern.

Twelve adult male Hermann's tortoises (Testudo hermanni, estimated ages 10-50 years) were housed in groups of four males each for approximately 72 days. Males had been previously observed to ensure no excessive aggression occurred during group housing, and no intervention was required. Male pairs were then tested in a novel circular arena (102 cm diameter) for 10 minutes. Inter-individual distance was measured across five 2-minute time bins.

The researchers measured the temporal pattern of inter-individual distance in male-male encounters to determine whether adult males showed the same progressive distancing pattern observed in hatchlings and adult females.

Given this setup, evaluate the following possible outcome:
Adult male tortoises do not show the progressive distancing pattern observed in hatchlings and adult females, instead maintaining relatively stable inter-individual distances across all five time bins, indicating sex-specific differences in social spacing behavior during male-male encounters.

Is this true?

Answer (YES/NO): YES